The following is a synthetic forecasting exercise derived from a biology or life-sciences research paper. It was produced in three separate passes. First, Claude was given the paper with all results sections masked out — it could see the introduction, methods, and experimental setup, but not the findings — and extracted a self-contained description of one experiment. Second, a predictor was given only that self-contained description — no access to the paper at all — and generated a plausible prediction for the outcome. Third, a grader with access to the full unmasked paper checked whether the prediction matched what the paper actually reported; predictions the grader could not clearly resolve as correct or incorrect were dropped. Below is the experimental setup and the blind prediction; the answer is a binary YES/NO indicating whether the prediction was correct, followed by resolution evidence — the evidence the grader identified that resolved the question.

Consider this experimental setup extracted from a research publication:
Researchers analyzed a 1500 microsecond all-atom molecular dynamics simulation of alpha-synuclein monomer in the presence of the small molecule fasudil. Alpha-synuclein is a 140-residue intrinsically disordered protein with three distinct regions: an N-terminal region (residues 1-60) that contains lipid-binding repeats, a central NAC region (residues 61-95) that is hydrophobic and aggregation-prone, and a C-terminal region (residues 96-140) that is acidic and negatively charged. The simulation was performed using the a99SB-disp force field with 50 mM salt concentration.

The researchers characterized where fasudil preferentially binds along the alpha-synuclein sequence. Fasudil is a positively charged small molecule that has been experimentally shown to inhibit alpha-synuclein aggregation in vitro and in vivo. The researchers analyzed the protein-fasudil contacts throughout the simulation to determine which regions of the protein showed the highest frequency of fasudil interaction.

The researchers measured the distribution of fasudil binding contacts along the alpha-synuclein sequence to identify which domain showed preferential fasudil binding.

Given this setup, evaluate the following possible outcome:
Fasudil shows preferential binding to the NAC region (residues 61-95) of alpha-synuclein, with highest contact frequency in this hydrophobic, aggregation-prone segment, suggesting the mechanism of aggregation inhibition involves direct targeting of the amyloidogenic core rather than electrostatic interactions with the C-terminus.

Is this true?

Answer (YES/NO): NO